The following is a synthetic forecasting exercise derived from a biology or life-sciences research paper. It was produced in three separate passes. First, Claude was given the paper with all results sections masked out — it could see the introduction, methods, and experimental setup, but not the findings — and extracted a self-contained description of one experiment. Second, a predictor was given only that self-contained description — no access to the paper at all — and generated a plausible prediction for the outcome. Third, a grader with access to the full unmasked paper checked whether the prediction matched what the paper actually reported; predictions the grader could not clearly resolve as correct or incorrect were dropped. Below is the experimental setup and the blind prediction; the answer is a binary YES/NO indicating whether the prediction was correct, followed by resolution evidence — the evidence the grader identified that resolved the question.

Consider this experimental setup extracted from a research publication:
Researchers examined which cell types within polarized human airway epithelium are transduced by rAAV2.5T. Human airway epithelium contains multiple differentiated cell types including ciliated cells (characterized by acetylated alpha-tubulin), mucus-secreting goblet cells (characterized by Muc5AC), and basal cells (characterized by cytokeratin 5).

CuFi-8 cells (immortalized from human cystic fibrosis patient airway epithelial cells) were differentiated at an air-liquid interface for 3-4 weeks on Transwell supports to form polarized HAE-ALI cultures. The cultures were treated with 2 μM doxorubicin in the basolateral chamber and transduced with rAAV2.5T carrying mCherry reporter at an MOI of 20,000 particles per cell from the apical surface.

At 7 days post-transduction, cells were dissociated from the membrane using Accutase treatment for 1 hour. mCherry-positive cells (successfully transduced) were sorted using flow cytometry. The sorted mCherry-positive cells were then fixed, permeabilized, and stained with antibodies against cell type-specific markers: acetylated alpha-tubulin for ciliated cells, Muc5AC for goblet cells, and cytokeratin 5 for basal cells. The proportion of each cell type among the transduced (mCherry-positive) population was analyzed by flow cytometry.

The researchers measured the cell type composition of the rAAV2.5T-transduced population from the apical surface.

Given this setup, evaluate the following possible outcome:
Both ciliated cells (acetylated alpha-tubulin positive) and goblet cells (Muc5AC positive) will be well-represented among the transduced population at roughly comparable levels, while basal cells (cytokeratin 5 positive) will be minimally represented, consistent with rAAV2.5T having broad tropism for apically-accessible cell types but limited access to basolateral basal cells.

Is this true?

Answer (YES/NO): NO